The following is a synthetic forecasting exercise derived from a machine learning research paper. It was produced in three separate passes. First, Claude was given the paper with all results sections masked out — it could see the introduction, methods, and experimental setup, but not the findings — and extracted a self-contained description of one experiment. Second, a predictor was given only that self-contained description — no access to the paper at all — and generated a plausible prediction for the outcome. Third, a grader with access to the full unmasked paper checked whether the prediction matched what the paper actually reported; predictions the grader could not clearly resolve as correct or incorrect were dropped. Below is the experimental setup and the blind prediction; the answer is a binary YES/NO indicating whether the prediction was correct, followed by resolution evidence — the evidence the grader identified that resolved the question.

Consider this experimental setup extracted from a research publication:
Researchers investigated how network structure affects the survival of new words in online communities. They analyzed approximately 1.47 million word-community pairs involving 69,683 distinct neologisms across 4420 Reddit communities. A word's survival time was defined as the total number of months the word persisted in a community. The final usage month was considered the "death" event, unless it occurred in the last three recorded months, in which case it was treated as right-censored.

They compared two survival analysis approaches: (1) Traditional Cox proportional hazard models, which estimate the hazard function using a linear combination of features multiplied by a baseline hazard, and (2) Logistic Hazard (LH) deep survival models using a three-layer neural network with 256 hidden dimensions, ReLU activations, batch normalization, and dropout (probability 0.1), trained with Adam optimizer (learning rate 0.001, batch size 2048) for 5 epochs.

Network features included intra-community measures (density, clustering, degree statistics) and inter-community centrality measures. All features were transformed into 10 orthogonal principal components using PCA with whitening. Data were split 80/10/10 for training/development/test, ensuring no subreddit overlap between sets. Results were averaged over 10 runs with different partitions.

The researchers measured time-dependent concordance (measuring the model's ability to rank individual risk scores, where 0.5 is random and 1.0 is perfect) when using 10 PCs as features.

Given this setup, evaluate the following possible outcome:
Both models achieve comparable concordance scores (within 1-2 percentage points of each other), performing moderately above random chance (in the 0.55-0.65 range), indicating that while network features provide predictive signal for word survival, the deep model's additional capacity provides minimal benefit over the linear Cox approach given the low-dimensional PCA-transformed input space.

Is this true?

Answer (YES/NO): NO